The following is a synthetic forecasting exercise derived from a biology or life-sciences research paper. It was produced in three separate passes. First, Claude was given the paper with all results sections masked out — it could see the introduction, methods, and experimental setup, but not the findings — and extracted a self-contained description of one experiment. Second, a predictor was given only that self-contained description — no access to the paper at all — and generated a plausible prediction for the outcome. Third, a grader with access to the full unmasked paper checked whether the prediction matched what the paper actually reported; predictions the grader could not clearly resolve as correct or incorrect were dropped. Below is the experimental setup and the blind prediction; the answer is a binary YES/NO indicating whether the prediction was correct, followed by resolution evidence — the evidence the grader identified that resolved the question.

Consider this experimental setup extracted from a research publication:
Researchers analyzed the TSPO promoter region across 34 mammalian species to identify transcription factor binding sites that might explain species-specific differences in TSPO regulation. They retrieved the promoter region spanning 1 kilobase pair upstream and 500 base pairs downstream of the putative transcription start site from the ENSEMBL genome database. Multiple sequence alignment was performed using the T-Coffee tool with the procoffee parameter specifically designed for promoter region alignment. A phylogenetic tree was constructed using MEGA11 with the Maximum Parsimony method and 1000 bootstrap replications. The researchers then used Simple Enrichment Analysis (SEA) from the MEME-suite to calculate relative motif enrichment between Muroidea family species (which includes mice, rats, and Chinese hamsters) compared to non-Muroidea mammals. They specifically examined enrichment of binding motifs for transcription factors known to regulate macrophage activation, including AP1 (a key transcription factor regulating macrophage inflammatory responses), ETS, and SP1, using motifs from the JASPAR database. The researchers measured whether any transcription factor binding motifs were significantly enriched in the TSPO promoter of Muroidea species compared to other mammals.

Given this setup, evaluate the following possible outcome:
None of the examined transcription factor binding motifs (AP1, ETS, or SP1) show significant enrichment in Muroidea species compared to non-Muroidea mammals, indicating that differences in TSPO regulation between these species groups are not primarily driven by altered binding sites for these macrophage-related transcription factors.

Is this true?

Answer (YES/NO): NO